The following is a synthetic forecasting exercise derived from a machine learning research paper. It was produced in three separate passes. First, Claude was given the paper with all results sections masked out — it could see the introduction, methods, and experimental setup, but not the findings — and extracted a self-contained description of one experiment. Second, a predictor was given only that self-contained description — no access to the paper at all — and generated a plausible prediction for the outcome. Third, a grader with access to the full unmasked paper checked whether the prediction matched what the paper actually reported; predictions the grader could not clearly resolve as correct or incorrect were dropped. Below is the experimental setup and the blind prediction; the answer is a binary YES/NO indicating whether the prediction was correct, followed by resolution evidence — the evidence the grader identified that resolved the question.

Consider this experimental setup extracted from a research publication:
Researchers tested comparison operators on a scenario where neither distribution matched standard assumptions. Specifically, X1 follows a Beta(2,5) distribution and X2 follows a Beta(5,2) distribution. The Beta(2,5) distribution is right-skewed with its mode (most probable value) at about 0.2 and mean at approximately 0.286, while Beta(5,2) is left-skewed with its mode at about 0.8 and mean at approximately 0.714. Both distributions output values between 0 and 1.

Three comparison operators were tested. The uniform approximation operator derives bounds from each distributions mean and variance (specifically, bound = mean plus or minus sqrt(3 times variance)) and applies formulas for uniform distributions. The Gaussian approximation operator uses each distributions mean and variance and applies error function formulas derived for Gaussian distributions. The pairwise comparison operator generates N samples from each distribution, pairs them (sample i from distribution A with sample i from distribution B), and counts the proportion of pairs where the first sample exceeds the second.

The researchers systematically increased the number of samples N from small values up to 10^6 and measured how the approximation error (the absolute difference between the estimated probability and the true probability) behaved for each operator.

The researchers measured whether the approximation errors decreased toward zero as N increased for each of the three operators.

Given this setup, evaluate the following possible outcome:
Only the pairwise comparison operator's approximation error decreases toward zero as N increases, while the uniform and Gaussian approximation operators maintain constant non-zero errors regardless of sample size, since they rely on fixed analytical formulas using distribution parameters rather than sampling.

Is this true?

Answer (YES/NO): YES